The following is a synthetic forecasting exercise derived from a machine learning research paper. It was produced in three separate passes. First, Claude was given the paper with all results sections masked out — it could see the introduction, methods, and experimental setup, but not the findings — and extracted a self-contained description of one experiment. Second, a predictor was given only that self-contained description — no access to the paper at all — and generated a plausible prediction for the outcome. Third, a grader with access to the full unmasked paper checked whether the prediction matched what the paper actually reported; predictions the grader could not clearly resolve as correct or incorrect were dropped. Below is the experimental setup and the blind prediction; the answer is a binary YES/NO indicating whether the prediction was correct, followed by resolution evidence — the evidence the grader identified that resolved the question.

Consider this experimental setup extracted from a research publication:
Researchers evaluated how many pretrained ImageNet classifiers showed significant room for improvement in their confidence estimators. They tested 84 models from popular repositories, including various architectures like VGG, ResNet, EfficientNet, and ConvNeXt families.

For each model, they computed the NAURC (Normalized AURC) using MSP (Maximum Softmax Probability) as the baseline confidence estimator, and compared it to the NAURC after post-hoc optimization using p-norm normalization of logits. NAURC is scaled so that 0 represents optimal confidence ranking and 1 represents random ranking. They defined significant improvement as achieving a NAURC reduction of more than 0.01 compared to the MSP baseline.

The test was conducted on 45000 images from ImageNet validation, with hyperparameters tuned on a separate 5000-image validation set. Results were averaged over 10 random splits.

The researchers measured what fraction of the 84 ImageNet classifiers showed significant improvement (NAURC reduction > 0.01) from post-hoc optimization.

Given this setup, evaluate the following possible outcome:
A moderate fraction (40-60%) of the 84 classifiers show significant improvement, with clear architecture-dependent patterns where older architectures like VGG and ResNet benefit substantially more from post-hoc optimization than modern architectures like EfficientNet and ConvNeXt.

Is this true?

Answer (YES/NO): NO